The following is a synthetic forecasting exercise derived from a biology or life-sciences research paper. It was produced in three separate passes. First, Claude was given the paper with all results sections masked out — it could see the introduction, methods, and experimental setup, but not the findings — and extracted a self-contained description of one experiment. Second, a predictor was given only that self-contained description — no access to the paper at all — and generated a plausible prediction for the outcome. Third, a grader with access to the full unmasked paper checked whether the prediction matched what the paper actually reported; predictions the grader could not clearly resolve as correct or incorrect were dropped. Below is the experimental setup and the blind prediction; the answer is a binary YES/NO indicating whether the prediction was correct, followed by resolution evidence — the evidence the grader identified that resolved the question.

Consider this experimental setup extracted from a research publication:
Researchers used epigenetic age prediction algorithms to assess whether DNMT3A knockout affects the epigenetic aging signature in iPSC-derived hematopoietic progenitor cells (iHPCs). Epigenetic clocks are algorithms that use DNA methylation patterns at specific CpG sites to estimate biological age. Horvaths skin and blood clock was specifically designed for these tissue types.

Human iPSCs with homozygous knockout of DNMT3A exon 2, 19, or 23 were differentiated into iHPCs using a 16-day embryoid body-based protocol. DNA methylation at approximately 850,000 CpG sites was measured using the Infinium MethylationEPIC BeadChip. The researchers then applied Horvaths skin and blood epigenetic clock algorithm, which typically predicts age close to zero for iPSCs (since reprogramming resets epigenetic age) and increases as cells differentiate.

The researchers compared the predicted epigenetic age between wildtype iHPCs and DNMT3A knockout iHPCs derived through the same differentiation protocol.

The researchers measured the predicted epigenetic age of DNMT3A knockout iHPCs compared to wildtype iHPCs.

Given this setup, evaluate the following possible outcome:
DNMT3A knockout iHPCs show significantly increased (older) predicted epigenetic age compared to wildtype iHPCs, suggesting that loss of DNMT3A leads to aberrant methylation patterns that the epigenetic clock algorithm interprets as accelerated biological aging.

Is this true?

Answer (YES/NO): NO